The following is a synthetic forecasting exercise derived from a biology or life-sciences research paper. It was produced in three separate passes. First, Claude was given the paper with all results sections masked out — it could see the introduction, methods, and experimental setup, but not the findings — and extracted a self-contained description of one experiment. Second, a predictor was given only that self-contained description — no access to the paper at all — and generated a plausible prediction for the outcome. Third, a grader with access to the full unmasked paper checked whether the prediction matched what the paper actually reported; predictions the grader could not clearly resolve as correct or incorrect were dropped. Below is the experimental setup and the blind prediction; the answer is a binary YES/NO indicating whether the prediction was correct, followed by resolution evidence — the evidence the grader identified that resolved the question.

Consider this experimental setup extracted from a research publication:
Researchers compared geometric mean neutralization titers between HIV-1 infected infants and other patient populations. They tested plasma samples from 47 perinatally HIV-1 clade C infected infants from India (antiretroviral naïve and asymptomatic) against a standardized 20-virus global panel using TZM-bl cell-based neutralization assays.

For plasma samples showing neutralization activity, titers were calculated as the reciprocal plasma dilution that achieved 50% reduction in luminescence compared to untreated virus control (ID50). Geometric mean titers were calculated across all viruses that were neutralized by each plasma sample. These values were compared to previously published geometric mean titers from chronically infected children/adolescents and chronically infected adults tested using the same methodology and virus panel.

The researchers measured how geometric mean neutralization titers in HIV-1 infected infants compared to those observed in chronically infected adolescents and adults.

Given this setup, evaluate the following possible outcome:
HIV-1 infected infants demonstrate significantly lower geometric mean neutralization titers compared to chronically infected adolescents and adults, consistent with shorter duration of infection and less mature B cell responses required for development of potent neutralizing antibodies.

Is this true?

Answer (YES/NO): YES